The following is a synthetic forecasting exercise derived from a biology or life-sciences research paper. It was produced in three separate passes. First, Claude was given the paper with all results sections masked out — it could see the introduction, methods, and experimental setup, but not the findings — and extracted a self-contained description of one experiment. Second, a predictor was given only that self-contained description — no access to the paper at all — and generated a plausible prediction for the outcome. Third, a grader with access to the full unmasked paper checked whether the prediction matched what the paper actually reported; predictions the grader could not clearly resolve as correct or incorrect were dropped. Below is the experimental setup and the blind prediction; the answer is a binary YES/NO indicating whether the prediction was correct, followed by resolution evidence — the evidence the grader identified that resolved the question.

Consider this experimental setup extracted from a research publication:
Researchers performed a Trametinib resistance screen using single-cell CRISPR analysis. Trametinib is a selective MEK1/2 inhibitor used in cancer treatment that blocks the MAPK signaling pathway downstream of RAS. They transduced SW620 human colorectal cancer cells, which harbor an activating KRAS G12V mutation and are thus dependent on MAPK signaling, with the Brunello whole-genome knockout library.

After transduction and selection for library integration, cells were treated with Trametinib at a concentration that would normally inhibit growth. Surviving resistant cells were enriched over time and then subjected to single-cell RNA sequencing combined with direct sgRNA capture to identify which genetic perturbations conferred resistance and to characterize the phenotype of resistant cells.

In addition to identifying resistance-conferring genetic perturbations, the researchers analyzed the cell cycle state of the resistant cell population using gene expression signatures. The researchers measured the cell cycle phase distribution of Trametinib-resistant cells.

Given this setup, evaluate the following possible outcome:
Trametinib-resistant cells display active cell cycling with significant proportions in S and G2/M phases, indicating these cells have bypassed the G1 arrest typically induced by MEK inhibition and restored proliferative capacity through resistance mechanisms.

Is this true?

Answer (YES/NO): NO